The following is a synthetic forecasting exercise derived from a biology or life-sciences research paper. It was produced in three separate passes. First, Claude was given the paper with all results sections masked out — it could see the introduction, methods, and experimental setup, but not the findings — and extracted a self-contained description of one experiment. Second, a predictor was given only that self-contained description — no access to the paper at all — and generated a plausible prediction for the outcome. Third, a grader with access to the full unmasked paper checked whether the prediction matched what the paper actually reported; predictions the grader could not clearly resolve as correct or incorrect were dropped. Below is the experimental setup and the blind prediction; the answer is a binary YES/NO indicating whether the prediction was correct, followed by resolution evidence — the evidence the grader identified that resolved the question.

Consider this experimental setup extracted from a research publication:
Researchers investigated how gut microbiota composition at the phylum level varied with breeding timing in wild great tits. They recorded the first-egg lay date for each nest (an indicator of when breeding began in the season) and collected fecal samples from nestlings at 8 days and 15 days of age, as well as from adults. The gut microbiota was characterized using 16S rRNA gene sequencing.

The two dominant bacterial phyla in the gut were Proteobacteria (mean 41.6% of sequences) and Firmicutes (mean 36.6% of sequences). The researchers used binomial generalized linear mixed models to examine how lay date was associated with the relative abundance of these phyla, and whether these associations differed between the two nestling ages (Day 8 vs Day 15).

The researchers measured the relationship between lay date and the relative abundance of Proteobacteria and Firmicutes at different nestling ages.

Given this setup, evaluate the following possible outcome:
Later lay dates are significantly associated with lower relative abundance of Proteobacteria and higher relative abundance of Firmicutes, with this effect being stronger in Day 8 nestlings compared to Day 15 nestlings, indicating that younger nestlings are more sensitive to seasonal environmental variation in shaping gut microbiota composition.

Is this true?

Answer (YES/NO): NO